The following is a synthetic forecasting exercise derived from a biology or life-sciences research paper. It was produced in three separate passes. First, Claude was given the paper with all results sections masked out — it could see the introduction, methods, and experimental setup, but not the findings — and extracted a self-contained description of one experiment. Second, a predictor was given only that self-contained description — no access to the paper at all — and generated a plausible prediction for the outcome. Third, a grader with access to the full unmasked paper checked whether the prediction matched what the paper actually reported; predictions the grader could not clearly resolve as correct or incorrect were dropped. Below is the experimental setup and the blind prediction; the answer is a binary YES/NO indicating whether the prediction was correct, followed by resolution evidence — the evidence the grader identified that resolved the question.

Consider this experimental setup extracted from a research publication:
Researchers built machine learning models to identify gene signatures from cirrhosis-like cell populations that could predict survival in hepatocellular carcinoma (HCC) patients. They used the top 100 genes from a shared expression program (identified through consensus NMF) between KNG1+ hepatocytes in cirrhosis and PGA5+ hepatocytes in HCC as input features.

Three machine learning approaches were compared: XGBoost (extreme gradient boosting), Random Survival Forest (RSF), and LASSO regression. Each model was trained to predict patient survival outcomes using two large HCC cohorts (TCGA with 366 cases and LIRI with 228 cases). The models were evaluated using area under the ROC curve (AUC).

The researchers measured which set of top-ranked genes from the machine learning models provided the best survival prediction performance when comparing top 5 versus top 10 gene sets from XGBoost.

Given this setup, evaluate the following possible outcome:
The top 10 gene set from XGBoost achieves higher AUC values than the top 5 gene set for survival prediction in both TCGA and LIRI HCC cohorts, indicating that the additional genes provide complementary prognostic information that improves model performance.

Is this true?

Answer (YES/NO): NO